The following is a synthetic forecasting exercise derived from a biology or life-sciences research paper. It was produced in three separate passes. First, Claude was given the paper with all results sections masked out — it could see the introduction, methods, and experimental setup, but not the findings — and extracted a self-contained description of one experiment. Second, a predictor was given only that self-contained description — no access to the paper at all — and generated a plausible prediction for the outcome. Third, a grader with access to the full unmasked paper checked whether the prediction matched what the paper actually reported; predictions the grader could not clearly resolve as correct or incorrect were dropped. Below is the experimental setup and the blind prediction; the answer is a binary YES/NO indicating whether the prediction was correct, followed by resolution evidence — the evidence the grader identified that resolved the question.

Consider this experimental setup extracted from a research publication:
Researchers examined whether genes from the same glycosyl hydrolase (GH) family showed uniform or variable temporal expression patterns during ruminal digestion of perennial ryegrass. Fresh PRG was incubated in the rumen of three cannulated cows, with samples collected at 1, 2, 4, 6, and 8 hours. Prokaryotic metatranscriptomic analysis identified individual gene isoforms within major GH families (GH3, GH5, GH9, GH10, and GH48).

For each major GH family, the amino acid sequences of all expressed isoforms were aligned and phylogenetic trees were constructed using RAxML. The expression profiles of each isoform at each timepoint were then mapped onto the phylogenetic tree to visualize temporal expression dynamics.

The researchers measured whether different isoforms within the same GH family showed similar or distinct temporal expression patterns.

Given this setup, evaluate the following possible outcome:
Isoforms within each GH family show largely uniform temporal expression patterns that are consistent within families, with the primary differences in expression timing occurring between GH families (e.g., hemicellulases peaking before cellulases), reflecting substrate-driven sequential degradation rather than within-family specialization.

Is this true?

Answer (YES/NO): NO